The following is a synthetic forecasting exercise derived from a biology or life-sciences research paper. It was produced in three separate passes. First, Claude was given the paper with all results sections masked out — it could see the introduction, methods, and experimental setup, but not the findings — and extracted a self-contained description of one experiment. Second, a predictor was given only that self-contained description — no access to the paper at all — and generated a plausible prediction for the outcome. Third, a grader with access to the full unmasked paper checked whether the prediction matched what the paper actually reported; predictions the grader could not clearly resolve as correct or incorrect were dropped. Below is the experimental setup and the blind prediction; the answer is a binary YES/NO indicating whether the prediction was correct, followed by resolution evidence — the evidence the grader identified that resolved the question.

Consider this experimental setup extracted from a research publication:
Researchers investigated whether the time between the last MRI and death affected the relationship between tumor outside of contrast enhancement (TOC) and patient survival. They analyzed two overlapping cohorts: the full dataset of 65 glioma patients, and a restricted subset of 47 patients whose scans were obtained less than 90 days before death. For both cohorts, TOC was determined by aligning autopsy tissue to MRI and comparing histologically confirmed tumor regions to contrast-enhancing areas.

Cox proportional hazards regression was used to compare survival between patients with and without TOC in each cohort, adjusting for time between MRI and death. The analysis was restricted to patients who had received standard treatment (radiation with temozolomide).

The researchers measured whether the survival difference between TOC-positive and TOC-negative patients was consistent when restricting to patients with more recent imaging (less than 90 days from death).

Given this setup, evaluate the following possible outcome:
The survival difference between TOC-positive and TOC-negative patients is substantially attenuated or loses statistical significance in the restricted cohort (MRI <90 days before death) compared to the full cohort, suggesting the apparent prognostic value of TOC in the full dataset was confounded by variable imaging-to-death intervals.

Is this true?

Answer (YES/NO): NO